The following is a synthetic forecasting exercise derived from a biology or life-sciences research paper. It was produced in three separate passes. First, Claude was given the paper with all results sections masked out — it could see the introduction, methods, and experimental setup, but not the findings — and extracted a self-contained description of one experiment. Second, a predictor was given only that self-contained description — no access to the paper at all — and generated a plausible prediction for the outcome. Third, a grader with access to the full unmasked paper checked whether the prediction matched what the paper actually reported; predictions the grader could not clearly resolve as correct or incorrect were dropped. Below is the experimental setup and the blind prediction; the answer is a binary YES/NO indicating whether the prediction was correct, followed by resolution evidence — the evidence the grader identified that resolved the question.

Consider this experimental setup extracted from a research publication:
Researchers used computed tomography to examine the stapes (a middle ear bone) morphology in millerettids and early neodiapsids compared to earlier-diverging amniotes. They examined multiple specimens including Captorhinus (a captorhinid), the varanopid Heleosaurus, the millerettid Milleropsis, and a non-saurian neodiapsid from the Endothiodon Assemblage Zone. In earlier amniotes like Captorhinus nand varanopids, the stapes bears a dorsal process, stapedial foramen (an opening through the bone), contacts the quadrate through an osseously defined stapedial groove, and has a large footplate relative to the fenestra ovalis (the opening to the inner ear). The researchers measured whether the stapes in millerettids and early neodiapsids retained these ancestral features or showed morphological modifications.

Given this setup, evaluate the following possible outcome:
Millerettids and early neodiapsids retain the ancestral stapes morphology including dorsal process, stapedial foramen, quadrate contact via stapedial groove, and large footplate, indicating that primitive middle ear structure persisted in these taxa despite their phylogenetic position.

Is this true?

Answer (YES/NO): NO